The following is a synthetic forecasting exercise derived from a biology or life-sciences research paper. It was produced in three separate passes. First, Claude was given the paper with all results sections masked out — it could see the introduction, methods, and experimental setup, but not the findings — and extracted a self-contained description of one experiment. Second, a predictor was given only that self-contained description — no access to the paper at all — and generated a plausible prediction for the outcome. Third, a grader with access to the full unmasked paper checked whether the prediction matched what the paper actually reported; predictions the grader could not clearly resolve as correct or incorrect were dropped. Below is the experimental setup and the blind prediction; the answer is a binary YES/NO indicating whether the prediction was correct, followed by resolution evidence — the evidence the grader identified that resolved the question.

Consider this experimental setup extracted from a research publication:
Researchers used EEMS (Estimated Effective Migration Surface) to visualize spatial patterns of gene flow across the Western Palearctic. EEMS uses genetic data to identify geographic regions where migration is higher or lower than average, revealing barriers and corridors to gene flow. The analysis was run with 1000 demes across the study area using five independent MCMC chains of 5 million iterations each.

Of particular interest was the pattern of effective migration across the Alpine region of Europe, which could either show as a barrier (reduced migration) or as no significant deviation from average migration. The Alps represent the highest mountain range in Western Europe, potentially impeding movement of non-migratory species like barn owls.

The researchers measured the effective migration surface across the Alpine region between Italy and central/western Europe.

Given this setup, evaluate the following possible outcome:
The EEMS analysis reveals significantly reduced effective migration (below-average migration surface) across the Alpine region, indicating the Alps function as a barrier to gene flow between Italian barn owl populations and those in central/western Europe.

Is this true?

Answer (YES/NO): YES